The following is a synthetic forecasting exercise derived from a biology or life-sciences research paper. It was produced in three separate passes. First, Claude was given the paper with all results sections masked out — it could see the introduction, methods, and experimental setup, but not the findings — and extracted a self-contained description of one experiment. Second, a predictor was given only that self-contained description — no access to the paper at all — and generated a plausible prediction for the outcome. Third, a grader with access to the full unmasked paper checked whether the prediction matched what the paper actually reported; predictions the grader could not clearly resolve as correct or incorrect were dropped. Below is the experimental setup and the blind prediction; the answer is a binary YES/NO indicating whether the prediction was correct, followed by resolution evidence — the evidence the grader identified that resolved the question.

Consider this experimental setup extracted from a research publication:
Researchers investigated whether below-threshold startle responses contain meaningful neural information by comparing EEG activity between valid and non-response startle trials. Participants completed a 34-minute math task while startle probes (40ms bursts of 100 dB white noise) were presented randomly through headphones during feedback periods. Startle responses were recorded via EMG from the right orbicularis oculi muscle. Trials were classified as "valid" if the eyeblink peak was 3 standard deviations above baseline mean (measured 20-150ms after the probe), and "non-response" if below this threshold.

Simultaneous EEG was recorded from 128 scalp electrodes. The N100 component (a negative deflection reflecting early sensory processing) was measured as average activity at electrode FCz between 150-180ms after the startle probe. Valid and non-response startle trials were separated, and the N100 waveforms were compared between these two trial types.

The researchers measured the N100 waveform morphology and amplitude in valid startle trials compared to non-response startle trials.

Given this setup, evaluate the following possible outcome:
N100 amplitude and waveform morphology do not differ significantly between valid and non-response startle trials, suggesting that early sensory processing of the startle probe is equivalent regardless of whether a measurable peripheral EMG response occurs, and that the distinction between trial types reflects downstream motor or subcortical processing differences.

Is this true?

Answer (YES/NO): NO